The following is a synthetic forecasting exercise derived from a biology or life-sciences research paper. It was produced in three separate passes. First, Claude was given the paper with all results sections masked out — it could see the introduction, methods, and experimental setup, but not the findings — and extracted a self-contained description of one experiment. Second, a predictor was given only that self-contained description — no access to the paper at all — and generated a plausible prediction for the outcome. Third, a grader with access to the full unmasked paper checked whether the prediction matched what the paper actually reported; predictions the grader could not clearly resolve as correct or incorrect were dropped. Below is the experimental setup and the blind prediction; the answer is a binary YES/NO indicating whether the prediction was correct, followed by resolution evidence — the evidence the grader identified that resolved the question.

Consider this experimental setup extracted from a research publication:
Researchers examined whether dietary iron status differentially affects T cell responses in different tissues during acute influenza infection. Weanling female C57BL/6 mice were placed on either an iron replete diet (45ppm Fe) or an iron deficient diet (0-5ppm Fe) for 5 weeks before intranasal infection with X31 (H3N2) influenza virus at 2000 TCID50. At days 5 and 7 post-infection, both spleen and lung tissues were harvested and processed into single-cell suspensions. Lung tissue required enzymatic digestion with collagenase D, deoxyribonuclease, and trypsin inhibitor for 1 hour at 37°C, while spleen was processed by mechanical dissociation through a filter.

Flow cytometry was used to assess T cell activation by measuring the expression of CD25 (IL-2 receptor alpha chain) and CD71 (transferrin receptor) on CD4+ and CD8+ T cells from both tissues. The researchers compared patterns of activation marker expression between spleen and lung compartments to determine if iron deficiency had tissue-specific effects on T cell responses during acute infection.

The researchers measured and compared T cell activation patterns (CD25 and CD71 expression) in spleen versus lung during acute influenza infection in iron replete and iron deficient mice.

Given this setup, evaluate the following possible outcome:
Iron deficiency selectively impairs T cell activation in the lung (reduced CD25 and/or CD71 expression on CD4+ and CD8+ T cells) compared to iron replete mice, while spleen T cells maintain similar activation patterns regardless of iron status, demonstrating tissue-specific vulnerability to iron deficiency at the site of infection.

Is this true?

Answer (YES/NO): NO